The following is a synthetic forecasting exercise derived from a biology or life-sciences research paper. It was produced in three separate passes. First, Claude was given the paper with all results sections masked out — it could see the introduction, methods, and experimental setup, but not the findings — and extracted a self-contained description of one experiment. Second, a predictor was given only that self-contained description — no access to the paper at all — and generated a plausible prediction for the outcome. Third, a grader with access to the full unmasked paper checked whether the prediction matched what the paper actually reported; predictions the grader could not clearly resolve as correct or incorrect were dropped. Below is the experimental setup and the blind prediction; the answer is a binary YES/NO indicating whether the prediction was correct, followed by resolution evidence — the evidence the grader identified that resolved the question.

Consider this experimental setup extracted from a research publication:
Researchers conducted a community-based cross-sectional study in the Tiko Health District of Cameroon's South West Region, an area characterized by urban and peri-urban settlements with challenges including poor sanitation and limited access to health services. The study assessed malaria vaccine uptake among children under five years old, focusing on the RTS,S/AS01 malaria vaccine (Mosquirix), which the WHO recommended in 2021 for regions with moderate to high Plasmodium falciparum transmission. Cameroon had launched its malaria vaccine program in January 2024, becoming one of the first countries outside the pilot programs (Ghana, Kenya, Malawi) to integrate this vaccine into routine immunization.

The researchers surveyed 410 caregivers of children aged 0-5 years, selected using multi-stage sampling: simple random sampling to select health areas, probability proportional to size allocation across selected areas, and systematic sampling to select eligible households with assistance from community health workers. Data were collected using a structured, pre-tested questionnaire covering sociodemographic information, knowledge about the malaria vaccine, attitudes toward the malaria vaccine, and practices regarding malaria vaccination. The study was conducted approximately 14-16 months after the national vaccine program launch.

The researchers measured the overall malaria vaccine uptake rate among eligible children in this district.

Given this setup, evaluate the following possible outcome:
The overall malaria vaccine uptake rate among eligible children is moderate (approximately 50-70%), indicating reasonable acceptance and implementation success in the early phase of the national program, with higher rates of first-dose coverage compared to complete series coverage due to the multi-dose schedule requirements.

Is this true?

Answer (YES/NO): NO